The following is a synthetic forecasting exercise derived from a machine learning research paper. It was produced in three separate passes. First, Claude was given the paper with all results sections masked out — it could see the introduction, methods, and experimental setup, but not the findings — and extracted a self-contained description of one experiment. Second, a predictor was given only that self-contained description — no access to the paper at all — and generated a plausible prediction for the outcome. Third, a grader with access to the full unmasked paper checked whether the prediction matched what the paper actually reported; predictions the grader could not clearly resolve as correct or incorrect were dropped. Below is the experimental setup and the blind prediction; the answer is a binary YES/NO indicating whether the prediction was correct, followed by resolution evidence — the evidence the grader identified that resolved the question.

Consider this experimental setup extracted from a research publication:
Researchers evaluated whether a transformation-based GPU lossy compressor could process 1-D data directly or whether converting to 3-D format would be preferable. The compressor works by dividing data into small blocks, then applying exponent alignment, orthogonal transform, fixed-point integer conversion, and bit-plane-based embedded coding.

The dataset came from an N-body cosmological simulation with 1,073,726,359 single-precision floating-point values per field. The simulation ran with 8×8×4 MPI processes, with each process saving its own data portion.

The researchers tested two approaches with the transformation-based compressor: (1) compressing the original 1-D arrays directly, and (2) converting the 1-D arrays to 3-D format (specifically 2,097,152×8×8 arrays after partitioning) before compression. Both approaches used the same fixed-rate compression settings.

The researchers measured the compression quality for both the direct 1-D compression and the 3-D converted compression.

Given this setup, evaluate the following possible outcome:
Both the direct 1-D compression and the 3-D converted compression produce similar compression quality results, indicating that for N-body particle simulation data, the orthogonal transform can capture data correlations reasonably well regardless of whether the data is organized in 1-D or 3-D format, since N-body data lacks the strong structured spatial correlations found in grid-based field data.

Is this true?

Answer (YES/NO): NO